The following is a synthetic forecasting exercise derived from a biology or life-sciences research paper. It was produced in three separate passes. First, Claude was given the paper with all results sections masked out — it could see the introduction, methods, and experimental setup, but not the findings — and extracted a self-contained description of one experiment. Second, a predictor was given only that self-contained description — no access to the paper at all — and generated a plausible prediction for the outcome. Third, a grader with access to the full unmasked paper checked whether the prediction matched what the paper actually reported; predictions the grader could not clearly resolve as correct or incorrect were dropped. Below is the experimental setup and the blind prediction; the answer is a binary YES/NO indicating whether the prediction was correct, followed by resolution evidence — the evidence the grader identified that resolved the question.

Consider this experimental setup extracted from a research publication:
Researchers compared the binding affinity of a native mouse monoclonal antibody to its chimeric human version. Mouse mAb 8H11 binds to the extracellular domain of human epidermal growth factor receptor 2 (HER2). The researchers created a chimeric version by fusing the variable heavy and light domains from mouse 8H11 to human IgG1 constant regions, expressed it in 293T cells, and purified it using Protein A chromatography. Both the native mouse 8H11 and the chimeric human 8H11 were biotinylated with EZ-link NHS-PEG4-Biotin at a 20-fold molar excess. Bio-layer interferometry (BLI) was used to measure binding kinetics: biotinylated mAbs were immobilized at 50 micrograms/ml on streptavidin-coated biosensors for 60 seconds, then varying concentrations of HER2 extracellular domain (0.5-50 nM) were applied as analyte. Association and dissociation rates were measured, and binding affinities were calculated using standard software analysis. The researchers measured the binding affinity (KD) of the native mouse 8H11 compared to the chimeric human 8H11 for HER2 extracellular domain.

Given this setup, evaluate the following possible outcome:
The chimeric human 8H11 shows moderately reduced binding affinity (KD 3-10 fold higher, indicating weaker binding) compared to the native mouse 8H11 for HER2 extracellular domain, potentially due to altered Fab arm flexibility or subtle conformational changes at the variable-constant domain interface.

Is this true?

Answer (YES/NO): NO